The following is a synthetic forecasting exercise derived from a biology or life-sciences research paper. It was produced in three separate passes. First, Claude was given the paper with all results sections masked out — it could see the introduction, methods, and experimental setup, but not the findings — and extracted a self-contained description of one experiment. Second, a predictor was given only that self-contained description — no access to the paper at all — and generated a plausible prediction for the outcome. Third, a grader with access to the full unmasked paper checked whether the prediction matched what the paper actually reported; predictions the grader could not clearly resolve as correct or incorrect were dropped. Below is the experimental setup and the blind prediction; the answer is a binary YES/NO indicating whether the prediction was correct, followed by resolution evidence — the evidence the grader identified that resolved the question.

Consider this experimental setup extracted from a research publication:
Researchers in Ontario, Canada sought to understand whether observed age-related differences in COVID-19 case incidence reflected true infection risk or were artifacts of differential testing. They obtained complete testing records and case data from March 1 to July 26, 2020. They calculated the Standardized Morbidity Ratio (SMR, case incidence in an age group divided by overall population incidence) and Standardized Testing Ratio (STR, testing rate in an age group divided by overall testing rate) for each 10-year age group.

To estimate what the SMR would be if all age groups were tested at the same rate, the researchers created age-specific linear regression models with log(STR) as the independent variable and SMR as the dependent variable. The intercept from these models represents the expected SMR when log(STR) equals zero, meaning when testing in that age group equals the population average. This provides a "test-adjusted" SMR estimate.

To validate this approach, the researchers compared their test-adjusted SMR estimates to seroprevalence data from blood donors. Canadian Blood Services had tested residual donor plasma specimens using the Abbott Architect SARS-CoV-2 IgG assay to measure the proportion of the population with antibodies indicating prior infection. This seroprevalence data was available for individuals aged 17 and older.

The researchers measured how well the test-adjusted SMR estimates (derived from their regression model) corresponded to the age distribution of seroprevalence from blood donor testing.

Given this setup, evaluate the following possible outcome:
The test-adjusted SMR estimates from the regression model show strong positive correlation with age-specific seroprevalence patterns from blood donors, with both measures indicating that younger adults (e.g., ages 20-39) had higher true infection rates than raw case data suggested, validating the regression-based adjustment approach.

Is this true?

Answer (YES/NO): YES